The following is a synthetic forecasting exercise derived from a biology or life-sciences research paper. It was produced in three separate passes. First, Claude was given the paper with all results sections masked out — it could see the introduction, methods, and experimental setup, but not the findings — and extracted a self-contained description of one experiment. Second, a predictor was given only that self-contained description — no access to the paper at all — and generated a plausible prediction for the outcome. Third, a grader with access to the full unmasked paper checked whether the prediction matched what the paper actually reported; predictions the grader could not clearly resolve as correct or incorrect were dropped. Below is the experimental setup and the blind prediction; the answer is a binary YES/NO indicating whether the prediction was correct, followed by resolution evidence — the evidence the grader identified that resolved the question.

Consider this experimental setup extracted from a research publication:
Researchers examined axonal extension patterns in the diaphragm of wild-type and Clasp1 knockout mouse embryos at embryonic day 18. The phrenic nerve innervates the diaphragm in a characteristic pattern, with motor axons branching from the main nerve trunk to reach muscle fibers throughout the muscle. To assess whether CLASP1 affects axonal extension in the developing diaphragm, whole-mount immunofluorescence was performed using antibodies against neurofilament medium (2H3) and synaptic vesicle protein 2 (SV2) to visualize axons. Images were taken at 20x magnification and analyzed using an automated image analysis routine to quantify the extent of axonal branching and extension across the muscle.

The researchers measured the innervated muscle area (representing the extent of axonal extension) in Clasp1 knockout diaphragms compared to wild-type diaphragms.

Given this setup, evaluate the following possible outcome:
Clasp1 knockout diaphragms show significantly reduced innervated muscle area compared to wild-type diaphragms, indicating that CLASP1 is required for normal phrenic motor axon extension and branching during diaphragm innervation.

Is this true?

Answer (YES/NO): NO